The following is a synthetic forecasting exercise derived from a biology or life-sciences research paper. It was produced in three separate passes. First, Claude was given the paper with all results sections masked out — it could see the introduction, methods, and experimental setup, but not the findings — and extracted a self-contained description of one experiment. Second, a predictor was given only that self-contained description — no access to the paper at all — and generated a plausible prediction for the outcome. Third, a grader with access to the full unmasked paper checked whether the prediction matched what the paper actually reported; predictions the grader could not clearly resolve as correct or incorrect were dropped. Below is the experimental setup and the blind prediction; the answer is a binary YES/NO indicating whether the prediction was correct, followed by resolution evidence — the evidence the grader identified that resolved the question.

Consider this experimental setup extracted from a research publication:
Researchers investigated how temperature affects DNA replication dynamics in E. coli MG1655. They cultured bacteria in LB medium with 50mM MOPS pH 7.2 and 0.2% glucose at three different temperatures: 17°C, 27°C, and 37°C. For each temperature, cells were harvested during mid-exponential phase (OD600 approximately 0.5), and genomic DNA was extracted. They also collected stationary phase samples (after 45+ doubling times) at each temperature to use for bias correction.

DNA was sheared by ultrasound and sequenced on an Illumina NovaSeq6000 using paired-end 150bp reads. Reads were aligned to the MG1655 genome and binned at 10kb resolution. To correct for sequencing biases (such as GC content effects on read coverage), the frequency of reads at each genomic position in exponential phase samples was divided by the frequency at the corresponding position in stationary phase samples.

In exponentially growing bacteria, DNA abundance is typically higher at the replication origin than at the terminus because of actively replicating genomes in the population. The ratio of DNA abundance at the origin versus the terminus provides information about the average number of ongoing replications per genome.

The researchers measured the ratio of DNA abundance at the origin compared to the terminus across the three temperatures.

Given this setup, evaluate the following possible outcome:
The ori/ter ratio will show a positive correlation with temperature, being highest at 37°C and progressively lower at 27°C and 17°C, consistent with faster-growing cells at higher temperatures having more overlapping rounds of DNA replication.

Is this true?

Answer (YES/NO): YES